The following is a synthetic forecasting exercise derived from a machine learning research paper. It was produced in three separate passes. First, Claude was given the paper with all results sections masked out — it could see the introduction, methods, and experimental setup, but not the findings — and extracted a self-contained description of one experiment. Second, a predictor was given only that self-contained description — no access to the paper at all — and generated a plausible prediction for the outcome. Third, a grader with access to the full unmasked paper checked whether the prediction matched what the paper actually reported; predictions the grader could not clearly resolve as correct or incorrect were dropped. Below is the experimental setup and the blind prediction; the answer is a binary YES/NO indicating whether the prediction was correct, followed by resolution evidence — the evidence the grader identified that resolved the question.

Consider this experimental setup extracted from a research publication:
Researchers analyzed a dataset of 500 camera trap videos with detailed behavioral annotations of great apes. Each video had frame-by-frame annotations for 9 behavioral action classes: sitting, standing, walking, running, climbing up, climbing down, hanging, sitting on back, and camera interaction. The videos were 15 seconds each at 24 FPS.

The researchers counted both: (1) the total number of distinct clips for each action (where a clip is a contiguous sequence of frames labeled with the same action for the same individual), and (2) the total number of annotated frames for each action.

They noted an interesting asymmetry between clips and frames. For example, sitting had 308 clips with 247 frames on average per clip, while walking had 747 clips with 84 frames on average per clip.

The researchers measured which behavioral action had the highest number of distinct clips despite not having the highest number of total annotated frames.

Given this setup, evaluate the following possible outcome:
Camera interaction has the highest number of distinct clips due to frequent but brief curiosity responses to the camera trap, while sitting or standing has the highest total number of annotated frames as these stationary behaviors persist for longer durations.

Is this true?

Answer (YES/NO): NO